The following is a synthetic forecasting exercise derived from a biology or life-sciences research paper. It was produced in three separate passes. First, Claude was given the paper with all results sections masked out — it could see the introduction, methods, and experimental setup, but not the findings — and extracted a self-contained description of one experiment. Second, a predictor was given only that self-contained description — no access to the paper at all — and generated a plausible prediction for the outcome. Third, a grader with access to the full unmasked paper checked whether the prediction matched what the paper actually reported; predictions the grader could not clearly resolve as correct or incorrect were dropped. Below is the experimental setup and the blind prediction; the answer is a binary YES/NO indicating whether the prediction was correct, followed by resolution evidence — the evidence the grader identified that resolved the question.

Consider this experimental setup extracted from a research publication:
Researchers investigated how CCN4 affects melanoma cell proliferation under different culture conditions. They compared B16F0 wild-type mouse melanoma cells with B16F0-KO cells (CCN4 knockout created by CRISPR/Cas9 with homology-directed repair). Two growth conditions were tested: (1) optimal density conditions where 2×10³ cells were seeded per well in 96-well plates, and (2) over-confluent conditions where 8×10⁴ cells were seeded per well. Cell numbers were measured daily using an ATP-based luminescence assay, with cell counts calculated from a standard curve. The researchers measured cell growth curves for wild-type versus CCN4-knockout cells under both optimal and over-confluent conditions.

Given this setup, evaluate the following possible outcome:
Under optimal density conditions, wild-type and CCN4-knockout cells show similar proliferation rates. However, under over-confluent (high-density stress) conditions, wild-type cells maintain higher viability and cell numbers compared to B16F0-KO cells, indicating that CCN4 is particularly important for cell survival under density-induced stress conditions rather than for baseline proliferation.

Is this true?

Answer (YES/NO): NO